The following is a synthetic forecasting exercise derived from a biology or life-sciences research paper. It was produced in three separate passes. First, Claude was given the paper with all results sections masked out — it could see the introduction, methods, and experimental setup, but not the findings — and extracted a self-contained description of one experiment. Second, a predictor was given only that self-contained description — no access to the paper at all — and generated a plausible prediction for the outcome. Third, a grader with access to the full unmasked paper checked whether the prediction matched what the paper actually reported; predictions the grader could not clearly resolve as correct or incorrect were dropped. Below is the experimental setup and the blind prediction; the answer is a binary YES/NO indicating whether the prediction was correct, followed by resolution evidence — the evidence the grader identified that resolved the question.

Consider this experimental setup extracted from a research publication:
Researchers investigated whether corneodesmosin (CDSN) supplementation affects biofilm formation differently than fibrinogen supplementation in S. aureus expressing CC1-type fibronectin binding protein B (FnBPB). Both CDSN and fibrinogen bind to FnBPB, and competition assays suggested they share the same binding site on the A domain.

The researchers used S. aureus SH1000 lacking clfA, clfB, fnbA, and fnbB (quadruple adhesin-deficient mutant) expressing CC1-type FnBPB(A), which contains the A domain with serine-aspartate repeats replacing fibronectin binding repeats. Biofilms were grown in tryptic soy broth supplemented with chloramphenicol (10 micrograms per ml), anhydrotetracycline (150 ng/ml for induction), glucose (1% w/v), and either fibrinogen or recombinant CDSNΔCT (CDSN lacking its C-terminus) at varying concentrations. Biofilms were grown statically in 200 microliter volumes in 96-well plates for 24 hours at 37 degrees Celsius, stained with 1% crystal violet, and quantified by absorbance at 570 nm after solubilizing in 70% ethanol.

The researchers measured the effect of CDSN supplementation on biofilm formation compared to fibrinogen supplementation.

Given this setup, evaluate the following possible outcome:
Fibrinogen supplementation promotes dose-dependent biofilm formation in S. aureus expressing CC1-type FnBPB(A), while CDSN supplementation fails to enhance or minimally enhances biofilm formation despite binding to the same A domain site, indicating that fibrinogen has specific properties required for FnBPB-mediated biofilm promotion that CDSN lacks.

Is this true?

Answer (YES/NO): NO